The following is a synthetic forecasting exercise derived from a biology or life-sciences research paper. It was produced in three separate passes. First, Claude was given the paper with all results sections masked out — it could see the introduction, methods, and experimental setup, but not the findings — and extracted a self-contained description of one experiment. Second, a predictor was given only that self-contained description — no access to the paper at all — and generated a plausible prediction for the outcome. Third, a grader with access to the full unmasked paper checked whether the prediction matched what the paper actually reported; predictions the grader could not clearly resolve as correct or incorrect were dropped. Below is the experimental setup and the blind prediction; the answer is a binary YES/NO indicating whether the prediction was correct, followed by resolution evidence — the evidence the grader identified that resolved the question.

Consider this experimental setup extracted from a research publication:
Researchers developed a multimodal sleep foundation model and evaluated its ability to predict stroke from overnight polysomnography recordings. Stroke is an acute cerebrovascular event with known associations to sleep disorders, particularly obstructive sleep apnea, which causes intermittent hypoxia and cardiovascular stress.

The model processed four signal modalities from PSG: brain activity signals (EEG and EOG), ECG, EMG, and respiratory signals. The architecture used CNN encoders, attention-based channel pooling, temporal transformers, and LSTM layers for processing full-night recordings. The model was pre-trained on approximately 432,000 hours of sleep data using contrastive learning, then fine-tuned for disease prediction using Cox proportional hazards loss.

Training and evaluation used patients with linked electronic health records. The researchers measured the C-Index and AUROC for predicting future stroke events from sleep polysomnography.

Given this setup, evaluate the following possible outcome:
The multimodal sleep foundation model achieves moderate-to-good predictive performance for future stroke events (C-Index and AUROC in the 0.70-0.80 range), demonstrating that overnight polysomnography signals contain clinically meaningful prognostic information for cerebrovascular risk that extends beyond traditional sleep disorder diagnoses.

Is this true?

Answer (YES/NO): NO